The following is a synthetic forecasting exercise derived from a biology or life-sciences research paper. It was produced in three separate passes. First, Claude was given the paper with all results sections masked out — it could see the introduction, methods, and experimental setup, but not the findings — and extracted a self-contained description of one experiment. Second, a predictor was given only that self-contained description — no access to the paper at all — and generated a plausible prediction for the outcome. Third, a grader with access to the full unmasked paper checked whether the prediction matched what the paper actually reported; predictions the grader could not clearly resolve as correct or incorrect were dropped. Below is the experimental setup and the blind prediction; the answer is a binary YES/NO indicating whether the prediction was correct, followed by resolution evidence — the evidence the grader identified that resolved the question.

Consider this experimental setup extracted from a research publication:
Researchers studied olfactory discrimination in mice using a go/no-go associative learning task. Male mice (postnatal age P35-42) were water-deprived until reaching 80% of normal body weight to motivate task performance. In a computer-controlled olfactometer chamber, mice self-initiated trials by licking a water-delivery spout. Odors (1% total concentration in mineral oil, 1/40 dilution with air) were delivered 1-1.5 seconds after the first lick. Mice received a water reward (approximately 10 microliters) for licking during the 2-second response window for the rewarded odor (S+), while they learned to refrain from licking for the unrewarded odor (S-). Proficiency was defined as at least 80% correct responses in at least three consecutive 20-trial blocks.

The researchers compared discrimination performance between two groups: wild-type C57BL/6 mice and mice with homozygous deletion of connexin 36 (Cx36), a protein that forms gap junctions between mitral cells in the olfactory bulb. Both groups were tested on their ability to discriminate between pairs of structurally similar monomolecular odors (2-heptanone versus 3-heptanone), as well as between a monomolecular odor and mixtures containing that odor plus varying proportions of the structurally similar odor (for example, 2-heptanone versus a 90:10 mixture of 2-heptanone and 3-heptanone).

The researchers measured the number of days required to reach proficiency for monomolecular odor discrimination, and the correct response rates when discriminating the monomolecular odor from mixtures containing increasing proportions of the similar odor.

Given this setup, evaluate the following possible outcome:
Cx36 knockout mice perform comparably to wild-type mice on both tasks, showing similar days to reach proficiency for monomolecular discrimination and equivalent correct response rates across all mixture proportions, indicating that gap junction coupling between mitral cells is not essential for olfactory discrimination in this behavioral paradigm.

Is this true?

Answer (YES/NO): NO